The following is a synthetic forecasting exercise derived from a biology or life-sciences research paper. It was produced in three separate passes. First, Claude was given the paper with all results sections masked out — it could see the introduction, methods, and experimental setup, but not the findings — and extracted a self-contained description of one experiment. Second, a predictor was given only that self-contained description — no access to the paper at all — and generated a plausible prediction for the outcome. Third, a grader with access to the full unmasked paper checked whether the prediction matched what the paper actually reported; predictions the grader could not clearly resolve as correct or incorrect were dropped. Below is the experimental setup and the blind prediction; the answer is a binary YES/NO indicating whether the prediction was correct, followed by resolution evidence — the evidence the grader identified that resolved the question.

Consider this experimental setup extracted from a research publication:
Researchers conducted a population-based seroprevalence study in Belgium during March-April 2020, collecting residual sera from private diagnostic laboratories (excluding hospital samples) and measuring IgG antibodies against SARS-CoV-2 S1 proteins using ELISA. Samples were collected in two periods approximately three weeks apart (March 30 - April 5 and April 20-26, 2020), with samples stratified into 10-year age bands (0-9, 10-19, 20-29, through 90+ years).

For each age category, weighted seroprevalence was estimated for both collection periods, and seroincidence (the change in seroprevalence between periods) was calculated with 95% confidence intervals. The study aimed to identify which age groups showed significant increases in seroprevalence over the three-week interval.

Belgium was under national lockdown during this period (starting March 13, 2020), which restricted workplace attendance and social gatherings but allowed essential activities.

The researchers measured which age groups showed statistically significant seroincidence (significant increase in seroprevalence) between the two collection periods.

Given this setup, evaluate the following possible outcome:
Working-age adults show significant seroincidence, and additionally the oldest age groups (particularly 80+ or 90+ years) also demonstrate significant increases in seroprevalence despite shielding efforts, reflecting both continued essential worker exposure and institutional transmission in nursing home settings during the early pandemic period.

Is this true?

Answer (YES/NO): NO